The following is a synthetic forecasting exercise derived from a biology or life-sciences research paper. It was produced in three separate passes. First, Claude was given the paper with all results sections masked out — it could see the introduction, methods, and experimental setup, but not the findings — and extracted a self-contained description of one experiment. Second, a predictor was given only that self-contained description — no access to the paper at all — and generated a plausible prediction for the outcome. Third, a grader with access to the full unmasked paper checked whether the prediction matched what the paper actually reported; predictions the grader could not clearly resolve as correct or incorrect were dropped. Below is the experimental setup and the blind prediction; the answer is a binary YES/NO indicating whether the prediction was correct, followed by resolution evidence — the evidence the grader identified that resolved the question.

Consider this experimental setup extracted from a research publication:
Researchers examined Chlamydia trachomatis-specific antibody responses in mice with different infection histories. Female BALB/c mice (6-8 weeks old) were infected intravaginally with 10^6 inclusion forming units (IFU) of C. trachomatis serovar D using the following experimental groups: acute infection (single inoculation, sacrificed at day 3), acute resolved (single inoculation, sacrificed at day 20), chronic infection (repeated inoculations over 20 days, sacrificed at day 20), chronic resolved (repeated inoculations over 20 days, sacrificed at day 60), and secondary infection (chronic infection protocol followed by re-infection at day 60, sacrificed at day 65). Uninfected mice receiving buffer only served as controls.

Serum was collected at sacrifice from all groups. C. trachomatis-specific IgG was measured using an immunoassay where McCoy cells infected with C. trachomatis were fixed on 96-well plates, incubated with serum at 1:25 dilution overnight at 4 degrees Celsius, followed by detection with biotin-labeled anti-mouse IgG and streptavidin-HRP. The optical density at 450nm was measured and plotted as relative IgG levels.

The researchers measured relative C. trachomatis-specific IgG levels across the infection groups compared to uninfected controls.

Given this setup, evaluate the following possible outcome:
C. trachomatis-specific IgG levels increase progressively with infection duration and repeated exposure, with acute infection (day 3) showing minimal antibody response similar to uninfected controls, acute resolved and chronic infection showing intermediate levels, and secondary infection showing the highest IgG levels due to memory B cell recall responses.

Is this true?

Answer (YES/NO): NO